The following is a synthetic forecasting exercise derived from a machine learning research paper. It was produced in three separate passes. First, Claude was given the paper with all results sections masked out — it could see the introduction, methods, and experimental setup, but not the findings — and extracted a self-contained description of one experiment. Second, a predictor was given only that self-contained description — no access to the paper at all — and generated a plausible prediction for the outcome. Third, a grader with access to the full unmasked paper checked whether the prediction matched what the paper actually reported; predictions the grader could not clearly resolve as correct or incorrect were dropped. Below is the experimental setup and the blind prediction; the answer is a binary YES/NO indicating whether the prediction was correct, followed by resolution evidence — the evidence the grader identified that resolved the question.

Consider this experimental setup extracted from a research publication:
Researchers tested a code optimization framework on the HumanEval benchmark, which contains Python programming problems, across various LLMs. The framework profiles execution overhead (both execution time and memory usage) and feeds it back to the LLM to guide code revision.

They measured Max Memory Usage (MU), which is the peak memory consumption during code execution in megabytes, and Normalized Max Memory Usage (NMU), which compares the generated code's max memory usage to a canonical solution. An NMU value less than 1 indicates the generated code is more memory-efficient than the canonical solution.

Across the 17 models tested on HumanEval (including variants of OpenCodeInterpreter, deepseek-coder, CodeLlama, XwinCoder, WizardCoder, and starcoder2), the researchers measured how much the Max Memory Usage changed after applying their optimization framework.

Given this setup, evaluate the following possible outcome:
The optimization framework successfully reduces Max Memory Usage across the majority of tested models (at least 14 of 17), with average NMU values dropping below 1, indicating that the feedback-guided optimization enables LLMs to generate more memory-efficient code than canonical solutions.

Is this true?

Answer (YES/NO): NO